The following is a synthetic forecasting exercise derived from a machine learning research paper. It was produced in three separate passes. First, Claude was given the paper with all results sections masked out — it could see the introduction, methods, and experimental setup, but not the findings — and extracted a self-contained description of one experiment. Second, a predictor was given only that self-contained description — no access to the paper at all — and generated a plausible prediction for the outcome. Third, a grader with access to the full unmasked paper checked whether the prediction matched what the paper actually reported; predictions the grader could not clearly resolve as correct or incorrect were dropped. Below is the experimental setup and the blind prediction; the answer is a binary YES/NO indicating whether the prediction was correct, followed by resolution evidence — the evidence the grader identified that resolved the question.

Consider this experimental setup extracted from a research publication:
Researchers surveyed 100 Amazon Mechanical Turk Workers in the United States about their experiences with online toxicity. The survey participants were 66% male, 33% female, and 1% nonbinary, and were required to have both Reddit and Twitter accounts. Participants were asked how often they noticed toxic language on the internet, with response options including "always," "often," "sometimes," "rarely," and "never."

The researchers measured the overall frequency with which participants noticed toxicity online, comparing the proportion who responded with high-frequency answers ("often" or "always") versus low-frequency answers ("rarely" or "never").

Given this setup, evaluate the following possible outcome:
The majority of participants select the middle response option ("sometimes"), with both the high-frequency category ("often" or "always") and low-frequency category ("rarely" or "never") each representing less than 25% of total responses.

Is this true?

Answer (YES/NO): NO